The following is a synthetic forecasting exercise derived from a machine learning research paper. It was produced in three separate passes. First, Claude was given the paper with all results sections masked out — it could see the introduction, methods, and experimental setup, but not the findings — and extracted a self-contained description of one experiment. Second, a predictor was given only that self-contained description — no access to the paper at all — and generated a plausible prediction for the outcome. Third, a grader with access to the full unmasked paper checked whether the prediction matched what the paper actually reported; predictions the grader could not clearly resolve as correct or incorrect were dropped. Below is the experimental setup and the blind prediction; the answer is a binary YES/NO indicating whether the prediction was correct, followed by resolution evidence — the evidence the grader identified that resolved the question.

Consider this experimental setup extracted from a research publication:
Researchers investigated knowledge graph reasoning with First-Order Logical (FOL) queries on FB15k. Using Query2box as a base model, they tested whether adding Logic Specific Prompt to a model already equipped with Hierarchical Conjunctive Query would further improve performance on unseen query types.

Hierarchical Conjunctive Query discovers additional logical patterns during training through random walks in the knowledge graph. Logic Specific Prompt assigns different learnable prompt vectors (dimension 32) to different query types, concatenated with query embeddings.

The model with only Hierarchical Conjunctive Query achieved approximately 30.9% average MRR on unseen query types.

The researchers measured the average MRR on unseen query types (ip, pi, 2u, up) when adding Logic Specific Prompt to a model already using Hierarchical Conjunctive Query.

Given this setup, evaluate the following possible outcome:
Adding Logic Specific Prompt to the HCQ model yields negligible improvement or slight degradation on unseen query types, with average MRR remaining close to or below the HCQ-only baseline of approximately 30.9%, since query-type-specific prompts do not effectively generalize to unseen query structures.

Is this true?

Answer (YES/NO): YES